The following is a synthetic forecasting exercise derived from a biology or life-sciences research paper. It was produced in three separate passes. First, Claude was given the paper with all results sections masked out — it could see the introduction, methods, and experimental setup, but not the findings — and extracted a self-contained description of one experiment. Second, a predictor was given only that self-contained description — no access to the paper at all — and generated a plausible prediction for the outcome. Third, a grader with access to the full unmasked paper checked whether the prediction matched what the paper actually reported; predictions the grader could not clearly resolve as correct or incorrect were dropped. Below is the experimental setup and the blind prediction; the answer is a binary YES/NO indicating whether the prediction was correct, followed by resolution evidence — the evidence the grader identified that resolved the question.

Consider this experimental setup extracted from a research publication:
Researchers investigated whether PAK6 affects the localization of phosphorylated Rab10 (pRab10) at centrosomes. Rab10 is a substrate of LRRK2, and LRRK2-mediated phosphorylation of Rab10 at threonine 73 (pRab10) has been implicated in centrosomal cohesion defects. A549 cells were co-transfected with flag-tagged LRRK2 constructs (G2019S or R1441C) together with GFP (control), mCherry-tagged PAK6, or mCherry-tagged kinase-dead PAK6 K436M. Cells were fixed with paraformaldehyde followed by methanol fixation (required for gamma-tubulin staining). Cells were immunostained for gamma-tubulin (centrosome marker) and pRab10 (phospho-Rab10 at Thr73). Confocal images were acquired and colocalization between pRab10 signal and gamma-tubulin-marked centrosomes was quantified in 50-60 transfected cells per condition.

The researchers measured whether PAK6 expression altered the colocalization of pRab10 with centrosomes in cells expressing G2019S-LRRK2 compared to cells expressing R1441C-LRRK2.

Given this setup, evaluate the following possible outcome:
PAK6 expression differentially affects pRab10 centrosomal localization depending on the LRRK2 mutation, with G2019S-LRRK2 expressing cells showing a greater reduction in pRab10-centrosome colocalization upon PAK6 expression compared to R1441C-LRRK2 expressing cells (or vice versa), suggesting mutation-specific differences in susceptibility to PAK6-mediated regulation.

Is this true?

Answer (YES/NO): YES